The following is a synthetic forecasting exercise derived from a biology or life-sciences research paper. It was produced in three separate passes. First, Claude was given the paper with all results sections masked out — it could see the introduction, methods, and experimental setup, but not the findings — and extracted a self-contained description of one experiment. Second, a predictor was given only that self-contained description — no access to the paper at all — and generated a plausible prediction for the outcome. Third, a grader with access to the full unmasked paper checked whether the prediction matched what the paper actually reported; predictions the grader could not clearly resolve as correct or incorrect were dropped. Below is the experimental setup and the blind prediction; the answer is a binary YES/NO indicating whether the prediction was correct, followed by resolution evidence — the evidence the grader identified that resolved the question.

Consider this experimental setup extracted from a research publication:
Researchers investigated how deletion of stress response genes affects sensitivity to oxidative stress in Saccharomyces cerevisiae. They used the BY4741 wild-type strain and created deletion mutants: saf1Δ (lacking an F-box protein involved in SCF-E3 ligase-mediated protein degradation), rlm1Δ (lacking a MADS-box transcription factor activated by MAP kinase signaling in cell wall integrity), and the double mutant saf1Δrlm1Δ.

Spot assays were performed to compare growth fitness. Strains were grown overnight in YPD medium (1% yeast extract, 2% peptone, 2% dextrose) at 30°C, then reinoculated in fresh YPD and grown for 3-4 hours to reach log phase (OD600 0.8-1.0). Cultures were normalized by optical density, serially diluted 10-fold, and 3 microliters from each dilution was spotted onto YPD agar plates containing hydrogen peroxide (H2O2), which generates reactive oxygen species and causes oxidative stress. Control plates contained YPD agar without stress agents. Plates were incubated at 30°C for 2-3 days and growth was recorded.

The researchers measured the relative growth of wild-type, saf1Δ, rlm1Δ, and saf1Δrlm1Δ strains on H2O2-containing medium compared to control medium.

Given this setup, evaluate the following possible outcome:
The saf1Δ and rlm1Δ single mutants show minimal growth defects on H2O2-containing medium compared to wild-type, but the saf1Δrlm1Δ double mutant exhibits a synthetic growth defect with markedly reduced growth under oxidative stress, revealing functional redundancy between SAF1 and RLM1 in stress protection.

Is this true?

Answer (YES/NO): NO